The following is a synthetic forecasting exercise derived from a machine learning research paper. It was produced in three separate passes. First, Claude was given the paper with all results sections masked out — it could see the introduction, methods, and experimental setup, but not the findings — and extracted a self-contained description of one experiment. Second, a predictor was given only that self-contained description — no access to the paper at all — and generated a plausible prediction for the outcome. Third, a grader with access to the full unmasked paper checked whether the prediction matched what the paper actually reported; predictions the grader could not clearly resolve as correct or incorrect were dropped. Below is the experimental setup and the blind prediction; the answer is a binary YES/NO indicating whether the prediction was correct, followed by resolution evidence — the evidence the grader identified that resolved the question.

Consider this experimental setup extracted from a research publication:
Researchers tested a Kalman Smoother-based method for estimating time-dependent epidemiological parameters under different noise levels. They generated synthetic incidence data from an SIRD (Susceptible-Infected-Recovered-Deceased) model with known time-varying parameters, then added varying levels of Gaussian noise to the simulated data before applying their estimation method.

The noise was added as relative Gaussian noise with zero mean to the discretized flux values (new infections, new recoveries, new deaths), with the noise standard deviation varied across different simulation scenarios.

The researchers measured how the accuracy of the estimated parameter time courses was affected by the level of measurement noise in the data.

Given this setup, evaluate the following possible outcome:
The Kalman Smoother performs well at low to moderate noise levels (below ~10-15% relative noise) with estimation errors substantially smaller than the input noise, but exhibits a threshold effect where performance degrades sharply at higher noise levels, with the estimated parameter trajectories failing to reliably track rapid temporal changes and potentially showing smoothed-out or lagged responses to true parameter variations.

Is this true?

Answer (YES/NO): NO